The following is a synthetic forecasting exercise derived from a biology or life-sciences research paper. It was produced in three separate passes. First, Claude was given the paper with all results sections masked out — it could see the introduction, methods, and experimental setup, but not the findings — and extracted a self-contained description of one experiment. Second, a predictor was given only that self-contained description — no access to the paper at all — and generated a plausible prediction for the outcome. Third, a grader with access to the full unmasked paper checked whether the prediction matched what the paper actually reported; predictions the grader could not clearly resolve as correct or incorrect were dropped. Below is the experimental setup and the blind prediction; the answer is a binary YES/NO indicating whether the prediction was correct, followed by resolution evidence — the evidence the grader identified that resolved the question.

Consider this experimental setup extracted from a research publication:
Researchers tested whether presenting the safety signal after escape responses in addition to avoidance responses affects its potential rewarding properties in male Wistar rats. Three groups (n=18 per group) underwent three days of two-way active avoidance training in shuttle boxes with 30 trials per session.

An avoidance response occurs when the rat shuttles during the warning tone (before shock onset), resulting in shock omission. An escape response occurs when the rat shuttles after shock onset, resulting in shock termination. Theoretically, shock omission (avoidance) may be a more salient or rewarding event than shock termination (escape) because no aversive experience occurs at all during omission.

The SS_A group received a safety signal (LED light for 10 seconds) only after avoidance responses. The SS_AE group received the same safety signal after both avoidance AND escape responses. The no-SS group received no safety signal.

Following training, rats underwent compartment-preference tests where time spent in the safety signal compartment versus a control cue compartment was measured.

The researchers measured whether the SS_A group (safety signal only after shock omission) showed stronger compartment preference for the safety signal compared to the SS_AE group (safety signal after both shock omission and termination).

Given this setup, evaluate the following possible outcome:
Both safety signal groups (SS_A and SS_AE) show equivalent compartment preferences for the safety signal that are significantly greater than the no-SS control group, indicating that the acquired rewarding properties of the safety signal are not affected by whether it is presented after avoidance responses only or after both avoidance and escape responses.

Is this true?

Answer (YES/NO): NO